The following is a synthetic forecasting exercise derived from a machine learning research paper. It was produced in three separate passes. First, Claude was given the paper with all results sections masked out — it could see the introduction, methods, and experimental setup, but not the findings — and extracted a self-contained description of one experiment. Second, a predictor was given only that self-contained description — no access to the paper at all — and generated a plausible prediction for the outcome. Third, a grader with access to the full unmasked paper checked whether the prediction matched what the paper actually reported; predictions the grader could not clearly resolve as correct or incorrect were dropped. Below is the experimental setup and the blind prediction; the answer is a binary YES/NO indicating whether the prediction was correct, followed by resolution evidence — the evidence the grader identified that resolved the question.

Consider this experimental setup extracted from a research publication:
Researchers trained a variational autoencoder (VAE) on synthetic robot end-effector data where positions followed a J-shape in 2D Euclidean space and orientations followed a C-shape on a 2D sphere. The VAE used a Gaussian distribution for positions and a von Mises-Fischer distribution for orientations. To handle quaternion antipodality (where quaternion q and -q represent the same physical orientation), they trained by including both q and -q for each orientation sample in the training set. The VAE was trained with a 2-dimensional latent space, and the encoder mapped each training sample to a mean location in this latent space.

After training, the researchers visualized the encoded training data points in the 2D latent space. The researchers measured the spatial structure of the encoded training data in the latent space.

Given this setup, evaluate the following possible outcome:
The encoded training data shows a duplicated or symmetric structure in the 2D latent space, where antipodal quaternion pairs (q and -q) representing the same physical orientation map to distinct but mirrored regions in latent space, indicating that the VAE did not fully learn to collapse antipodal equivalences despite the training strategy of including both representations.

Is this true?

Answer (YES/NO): YES